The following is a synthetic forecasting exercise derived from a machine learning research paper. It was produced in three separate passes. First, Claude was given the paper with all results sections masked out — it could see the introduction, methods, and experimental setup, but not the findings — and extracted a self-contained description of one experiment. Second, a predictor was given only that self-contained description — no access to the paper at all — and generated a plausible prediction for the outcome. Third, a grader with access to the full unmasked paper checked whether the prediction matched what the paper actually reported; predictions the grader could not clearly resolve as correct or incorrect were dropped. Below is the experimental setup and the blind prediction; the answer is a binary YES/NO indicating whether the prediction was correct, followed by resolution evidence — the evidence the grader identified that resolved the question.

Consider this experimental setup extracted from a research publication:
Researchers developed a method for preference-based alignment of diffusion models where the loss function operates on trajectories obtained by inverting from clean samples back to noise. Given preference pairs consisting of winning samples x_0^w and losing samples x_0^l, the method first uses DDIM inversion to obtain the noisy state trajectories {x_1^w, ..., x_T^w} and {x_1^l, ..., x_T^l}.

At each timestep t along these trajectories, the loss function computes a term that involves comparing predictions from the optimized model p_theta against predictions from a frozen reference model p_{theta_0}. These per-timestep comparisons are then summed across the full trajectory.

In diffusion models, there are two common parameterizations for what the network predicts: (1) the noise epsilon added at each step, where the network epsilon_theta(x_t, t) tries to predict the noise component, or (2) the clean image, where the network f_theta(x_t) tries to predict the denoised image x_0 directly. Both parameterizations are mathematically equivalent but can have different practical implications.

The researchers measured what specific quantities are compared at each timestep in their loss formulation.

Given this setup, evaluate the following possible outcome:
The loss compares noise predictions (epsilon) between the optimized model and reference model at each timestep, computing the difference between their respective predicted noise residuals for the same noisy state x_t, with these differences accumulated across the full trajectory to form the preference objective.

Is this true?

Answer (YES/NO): YES